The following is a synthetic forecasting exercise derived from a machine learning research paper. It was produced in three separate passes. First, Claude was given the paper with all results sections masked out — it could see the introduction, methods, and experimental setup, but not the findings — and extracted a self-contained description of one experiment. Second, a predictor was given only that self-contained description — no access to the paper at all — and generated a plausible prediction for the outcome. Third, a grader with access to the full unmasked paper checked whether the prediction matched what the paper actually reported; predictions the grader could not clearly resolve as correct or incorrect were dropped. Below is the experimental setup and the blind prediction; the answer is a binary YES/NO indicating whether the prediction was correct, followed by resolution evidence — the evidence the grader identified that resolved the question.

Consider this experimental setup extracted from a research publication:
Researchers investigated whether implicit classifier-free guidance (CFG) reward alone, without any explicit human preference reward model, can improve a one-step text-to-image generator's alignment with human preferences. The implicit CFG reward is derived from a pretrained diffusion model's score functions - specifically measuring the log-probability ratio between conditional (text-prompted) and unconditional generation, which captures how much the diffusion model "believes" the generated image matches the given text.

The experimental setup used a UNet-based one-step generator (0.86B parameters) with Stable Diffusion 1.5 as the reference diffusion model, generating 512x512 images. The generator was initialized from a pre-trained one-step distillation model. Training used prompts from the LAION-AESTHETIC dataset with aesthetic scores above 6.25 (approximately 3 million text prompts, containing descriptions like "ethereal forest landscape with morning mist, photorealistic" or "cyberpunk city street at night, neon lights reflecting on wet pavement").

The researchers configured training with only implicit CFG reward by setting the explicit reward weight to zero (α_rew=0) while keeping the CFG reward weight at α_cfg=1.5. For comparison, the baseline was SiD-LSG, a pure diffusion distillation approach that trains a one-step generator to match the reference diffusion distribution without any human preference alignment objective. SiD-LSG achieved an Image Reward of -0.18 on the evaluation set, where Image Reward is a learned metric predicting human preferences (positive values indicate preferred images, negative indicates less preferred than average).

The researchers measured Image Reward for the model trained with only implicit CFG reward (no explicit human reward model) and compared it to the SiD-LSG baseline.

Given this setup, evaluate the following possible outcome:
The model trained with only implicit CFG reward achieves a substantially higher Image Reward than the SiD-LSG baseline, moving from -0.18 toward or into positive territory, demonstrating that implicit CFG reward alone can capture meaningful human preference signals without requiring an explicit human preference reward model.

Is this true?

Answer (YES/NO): YES